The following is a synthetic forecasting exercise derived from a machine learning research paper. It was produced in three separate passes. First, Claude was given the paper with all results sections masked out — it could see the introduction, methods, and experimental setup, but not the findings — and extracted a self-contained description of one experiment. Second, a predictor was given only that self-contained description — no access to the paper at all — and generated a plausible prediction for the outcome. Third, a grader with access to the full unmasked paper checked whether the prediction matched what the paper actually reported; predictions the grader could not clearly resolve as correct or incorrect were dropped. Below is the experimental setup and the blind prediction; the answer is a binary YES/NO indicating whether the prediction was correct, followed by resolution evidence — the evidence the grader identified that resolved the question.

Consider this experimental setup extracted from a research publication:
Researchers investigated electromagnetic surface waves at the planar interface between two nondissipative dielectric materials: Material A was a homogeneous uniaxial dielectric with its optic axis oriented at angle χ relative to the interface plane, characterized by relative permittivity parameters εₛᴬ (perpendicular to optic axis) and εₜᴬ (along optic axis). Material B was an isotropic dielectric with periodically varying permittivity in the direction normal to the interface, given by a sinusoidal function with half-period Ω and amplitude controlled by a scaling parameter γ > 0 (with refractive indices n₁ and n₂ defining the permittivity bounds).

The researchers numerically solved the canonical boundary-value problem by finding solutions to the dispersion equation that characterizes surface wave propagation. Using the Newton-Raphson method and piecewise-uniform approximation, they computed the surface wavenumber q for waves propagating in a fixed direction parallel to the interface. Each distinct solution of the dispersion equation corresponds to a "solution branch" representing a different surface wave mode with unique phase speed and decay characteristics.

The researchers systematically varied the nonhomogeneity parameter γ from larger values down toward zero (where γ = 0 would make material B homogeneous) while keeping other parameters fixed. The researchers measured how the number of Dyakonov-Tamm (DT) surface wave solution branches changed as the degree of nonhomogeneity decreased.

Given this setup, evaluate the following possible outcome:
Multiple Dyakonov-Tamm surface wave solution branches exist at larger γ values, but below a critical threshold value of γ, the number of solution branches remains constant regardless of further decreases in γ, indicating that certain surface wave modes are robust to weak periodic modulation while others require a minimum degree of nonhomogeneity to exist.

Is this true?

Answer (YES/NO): NO